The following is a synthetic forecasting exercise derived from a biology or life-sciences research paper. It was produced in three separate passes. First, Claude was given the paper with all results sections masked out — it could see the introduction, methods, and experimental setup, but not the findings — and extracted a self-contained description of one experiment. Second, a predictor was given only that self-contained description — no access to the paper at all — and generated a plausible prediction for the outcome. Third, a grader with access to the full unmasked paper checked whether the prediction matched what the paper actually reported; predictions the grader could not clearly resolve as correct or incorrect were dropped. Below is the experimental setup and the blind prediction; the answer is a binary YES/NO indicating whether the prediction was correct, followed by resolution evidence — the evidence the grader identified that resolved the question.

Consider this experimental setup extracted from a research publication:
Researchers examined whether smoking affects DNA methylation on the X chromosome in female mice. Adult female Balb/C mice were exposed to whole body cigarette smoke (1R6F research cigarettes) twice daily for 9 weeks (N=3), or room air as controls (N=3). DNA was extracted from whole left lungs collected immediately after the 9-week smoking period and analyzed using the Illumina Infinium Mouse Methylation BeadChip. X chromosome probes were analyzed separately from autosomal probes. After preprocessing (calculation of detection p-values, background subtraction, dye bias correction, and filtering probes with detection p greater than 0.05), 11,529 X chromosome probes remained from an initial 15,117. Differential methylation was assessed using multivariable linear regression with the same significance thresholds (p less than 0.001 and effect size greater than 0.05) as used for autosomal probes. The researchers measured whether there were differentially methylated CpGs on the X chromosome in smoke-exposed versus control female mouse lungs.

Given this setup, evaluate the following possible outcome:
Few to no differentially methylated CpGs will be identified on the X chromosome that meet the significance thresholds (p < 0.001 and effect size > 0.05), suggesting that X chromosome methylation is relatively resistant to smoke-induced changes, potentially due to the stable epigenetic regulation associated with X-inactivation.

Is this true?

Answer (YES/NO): YES